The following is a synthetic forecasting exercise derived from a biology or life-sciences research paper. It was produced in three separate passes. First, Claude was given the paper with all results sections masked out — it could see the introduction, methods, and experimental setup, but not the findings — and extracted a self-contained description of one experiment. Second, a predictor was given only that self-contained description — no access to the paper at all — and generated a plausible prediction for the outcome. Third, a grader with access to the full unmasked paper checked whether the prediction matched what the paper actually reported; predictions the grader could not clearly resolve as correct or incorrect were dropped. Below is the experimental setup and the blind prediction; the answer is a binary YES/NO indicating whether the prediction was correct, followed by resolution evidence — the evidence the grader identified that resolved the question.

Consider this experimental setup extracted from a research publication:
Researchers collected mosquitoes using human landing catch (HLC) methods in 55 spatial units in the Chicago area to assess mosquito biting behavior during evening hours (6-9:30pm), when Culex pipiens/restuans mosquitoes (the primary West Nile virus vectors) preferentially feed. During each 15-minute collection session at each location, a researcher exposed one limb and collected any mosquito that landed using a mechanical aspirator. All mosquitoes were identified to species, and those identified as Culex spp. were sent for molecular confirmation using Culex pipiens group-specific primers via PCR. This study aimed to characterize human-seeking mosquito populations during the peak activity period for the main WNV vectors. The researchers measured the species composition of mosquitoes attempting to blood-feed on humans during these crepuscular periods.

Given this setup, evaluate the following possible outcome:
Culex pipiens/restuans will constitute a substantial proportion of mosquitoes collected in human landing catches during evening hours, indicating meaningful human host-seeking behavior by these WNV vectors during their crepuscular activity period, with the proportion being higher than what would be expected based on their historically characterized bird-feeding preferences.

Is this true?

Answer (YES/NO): NO